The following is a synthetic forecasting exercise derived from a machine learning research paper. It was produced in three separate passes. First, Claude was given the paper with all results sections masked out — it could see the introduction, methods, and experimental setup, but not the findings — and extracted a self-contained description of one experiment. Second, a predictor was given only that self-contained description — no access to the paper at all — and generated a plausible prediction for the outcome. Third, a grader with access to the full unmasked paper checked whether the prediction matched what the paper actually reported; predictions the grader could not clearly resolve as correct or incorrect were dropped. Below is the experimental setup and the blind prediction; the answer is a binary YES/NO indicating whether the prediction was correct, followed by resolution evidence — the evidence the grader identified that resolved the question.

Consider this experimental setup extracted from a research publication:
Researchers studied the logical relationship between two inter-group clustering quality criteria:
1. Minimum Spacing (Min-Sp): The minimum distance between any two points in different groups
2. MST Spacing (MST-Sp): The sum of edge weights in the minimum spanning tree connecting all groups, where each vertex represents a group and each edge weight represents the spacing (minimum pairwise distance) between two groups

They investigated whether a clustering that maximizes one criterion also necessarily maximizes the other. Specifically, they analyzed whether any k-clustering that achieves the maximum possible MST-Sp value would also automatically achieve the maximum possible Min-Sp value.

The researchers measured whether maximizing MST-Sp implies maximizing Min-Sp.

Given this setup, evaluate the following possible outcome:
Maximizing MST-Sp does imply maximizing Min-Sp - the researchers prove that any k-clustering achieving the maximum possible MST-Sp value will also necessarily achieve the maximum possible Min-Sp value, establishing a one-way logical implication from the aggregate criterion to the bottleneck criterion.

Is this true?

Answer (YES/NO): YES